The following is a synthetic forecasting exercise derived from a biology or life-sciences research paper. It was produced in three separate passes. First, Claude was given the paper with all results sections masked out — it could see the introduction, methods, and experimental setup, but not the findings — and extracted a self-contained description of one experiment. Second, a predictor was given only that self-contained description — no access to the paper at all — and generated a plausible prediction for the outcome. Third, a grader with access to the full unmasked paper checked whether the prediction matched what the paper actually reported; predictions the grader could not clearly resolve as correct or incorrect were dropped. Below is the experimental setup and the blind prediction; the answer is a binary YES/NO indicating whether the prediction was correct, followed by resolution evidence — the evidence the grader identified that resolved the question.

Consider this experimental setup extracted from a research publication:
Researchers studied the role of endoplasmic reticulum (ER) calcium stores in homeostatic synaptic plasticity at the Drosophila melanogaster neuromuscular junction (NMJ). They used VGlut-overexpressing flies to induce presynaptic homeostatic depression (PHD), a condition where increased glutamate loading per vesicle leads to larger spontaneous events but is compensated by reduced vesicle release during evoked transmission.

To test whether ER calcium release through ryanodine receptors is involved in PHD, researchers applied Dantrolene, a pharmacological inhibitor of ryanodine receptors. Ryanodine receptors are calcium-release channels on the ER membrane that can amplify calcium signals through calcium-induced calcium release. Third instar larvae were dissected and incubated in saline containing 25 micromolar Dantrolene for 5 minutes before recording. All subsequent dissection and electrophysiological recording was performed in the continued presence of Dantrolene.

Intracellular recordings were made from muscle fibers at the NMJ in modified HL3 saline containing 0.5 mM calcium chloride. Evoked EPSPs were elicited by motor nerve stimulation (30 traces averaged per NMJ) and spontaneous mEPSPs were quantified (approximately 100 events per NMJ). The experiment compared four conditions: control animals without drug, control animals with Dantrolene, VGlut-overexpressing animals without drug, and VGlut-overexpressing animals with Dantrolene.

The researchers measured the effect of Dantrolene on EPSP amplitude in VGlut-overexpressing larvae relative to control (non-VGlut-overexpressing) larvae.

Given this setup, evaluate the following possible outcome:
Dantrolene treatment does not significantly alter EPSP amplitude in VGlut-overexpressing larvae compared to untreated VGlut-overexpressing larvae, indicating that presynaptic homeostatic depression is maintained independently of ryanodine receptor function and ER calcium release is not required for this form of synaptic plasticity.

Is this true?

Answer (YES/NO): NO